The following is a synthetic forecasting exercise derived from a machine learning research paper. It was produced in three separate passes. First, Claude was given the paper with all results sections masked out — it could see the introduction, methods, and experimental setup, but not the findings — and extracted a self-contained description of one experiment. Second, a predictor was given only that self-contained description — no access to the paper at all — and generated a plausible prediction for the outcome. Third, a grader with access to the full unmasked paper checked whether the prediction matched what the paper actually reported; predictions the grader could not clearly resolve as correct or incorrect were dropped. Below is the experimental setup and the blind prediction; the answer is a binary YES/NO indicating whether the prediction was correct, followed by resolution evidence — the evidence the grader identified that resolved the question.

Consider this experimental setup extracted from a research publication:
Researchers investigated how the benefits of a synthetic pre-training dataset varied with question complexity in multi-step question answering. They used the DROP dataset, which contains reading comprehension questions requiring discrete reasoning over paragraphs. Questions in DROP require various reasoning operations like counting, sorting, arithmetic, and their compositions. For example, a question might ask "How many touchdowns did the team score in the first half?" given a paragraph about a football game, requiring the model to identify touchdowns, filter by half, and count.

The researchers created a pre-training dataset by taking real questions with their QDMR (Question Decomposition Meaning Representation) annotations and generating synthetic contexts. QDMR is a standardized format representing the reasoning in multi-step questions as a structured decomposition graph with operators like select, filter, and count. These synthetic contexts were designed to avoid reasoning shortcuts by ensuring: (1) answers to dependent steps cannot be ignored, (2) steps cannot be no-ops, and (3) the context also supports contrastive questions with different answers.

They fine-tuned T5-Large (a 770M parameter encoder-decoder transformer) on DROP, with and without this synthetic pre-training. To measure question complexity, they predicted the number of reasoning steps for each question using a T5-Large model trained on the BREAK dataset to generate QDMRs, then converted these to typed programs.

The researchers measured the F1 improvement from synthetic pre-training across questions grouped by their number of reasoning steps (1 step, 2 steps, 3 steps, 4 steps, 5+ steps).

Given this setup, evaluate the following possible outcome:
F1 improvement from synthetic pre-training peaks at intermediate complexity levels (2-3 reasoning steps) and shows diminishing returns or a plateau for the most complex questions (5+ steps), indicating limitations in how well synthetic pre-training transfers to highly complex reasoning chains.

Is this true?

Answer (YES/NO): NO